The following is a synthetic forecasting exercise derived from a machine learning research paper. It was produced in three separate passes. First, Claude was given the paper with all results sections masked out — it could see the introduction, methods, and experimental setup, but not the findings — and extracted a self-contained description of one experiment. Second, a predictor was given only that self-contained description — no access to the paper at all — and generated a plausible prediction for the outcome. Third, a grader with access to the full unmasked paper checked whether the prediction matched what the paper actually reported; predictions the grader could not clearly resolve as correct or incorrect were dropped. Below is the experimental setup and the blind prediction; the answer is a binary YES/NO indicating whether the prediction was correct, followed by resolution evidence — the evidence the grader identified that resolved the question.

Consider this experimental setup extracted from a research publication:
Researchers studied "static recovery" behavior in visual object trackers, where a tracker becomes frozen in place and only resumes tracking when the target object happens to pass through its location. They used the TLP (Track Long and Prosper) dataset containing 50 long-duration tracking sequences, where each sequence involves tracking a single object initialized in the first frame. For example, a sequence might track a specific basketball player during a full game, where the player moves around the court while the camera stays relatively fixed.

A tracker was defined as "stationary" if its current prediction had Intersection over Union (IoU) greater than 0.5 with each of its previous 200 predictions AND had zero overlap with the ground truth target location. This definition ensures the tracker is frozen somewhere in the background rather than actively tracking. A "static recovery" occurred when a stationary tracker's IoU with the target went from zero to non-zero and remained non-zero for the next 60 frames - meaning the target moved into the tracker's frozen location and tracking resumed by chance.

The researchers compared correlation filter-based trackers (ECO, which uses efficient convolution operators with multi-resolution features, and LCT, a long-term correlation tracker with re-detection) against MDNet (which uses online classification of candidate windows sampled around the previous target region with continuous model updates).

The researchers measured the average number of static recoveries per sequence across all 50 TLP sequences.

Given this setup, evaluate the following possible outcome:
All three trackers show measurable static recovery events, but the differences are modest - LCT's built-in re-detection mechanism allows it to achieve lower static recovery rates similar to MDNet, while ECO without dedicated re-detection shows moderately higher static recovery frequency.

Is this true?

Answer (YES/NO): YES